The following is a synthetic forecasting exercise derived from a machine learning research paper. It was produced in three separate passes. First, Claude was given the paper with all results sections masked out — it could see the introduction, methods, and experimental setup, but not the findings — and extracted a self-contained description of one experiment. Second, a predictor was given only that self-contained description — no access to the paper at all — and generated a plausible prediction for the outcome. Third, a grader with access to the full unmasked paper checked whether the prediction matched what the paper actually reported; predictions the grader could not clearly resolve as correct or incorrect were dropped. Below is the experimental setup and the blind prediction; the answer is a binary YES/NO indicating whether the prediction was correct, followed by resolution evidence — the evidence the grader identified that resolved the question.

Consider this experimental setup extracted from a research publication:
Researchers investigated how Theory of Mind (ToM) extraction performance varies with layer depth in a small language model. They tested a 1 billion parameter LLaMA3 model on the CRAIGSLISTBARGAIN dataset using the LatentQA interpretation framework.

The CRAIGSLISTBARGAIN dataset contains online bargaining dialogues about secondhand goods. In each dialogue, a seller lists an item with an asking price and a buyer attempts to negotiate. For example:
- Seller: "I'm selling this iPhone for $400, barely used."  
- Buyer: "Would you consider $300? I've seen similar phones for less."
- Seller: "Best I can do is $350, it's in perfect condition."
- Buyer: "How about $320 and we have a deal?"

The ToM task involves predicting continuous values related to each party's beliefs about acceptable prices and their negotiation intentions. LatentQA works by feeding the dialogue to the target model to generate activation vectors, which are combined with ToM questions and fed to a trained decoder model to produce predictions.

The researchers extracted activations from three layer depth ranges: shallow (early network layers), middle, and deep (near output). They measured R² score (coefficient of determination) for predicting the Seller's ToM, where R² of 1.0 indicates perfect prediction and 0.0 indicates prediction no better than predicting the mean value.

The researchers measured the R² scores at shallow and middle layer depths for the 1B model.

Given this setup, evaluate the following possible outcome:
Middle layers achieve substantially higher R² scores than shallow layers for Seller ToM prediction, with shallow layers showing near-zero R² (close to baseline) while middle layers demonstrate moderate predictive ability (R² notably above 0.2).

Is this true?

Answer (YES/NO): NO